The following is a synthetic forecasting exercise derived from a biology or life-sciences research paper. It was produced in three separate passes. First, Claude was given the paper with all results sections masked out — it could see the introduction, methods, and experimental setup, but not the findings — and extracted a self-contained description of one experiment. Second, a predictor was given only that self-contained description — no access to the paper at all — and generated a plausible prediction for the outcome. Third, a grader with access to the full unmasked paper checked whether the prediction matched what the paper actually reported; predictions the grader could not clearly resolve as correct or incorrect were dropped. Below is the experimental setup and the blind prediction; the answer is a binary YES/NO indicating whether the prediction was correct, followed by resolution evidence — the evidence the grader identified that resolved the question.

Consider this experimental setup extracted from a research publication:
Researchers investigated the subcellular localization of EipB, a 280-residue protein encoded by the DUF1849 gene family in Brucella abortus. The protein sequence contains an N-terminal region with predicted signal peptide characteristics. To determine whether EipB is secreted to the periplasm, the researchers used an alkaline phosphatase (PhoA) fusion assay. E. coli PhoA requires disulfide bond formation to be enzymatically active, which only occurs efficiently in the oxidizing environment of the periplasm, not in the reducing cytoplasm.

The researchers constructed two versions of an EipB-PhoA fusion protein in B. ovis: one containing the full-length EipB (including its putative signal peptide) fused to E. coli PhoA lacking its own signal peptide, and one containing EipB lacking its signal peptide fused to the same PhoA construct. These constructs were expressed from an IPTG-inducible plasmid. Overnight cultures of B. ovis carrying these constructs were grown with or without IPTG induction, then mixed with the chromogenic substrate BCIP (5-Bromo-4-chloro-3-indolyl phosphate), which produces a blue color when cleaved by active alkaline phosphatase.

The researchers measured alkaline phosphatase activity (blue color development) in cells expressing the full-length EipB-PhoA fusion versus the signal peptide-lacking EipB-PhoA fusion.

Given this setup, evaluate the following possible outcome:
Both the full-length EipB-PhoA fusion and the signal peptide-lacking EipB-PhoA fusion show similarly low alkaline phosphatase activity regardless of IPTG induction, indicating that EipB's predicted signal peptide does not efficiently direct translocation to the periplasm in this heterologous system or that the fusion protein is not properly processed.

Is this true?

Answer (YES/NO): NO